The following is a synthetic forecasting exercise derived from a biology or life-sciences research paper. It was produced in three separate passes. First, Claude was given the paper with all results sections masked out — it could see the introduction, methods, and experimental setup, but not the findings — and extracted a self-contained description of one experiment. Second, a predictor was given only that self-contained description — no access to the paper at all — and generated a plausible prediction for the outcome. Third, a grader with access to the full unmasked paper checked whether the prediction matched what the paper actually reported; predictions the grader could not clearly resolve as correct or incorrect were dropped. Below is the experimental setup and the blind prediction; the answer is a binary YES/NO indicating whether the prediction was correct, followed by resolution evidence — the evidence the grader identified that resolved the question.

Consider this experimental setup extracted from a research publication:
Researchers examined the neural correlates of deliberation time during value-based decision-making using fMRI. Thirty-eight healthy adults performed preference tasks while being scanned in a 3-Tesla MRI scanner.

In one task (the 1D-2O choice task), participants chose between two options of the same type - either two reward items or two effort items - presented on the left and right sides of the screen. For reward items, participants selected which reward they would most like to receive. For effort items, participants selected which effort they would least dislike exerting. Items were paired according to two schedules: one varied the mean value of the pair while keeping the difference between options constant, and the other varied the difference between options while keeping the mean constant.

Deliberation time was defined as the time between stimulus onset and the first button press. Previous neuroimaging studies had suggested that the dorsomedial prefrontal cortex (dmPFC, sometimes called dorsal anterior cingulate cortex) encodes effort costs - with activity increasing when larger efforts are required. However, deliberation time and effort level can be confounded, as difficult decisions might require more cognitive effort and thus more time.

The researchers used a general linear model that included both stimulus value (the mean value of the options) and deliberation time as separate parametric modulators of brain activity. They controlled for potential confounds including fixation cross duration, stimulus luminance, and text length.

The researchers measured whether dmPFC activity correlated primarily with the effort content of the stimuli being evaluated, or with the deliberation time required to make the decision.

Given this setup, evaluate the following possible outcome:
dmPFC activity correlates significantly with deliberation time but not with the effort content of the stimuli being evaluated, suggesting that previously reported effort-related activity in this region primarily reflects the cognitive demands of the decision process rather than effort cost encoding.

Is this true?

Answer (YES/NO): YES